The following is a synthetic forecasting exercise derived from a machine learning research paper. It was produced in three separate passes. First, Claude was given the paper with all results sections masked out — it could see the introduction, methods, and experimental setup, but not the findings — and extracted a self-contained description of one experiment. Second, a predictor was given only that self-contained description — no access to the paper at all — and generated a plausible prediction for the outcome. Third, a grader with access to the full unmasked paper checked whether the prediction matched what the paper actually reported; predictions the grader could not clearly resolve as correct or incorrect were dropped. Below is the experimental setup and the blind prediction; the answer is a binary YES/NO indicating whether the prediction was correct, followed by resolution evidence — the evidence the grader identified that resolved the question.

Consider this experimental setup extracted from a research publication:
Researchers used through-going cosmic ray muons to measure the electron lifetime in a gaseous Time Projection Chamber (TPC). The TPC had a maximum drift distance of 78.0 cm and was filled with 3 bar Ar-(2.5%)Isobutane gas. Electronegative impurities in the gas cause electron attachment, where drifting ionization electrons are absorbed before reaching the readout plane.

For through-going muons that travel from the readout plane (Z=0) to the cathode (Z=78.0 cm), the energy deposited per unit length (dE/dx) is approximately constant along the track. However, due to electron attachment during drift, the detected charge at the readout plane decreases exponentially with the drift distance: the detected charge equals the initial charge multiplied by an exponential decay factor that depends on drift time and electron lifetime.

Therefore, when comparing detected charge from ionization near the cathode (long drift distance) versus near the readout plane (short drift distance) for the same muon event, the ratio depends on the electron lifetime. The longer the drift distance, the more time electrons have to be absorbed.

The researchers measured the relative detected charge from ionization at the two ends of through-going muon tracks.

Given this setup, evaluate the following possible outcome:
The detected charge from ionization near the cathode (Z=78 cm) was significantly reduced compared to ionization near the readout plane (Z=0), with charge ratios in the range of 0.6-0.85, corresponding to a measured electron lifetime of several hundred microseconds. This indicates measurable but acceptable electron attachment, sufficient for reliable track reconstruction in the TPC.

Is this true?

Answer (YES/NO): NO